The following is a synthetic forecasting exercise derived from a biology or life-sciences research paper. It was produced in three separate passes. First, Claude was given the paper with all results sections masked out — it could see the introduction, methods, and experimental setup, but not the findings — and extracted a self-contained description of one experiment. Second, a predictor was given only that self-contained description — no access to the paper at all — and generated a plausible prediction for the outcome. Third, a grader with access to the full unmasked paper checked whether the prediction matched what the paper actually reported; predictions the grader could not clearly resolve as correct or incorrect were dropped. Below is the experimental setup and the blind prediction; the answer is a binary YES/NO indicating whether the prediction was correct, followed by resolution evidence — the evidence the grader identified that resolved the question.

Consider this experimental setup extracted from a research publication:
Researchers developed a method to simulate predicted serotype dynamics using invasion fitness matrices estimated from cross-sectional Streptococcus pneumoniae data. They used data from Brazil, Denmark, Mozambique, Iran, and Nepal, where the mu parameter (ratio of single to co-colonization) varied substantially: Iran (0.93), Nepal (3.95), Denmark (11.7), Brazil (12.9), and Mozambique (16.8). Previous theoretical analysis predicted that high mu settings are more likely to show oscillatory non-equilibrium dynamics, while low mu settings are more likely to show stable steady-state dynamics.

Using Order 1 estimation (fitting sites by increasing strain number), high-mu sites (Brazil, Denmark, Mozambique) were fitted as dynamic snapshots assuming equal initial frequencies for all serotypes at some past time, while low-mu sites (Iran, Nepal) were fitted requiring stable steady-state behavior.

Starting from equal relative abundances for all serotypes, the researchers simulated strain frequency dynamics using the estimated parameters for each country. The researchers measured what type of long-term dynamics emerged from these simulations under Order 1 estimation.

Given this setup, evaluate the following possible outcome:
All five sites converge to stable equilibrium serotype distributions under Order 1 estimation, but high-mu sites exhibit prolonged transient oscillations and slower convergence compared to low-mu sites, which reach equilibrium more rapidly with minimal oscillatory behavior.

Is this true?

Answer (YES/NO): NO